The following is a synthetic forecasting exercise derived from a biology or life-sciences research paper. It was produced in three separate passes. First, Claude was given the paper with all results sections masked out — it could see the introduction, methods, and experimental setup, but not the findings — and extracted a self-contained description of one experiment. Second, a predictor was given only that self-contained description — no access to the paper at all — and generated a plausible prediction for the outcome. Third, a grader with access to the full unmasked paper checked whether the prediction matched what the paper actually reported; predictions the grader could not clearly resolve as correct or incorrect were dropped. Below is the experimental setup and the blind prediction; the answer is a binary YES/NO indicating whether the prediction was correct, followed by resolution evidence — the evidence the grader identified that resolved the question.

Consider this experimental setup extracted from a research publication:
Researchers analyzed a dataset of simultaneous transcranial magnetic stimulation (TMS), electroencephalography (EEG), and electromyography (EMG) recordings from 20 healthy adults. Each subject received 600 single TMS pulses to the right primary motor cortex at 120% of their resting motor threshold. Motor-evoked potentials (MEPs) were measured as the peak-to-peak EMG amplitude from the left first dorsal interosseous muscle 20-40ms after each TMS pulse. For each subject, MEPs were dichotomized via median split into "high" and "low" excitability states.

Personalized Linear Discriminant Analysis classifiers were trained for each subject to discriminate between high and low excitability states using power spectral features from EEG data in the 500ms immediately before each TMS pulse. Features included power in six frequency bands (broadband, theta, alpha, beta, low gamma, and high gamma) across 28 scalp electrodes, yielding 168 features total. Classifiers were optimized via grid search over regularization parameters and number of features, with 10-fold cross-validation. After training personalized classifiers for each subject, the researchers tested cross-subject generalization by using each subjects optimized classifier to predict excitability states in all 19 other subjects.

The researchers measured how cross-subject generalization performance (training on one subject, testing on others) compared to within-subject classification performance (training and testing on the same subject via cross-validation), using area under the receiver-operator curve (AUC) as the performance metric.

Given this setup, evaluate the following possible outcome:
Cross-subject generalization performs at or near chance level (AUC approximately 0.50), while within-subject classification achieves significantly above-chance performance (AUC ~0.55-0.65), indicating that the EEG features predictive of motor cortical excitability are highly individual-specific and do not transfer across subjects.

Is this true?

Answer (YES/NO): NO